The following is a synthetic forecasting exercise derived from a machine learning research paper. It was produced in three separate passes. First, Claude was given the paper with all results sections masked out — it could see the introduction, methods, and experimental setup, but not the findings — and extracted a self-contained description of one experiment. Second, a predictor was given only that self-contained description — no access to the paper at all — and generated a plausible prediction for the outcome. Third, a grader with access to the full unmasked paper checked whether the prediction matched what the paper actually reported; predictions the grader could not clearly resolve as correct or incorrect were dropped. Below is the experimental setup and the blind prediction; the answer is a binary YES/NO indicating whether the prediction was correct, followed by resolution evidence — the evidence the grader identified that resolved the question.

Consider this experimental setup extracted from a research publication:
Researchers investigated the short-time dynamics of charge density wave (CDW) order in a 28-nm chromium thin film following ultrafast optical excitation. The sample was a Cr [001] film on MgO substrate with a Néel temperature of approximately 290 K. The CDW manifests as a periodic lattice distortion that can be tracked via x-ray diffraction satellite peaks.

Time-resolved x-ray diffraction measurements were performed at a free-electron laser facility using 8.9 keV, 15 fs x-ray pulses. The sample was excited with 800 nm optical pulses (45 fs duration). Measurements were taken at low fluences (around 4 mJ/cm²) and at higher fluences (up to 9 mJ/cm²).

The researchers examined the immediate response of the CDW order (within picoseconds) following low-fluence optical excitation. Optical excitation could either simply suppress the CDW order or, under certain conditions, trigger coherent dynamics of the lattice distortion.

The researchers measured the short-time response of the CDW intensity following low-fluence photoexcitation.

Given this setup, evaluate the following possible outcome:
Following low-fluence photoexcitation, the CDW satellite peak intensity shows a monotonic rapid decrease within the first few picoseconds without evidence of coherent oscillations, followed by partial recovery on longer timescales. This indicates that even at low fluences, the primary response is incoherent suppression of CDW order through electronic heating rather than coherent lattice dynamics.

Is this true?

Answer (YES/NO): NO